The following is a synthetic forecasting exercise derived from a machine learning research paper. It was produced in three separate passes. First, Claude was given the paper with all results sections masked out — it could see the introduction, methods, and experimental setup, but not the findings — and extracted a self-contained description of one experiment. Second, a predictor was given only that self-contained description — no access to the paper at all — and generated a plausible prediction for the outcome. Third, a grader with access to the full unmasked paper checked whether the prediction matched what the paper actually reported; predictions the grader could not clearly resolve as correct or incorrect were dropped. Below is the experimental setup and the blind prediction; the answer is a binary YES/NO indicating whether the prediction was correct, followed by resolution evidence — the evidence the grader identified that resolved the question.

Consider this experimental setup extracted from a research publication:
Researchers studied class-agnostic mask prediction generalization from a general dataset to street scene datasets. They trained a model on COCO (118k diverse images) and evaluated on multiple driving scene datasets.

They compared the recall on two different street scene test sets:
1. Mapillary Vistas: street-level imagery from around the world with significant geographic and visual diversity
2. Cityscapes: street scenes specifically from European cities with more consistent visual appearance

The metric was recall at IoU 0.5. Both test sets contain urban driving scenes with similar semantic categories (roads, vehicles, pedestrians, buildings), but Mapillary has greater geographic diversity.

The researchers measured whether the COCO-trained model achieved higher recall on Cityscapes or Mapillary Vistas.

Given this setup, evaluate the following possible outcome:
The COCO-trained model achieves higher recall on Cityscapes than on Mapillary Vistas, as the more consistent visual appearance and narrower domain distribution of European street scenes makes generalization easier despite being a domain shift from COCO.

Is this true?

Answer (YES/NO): YES